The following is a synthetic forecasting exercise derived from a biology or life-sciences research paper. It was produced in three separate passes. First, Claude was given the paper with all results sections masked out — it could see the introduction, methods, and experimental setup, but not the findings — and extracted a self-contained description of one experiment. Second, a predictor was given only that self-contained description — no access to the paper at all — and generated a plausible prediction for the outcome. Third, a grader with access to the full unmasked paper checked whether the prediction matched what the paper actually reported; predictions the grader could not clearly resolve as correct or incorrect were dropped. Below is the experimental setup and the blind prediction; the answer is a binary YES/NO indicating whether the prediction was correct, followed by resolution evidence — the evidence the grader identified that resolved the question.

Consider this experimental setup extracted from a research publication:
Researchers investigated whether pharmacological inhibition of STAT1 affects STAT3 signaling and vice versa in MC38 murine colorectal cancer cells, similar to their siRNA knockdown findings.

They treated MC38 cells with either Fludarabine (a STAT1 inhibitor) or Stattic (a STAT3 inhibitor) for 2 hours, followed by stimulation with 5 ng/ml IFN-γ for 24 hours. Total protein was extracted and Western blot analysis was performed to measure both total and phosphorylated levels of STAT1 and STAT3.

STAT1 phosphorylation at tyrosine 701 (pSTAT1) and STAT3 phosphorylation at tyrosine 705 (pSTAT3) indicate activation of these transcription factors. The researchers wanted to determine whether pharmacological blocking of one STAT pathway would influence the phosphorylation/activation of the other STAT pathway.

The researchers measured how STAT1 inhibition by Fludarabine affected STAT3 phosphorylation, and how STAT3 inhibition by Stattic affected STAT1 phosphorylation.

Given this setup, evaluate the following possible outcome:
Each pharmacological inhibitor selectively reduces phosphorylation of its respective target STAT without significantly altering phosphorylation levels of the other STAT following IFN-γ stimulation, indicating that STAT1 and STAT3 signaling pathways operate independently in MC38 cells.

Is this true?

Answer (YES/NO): NO